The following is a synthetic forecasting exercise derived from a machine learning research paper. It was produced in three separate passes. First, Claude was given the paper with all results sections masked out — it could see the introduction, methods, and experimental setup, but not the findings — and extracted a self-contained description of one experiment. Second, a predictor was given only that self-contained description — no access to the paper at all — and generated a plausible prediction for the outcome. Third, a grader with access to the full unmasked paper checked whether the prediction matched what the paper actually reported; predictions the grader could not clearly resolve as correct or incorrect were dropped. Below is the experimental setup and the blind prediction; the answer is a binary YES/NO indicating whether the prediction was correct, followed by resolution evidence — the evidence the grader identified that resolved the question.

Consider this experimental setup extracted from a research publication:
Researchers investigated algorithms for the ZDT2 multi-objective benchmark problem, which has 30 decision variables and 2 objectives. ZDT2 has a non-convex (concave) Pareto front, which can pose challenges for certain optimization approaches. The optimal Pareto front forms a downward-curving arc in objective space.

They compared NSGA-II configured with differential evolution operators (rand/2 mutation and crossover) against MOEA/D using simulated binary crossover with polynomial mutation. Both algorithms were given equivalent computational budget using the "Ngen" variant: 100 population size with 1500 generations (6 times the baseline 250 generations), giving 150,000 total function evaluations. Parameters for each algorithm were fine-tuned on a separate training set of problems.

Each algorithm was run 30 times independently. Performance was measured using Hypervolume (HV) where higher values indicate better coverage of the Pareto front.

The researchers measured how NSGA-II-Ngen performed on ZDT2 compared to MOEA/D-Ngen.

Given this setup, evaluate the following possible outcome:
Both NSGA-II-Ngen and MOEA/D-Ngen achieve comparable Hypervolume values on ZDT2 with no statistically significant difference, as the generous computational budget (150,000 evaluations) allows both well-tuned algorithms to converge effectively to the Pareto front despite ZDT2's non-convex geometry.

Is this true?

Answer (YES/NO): NO